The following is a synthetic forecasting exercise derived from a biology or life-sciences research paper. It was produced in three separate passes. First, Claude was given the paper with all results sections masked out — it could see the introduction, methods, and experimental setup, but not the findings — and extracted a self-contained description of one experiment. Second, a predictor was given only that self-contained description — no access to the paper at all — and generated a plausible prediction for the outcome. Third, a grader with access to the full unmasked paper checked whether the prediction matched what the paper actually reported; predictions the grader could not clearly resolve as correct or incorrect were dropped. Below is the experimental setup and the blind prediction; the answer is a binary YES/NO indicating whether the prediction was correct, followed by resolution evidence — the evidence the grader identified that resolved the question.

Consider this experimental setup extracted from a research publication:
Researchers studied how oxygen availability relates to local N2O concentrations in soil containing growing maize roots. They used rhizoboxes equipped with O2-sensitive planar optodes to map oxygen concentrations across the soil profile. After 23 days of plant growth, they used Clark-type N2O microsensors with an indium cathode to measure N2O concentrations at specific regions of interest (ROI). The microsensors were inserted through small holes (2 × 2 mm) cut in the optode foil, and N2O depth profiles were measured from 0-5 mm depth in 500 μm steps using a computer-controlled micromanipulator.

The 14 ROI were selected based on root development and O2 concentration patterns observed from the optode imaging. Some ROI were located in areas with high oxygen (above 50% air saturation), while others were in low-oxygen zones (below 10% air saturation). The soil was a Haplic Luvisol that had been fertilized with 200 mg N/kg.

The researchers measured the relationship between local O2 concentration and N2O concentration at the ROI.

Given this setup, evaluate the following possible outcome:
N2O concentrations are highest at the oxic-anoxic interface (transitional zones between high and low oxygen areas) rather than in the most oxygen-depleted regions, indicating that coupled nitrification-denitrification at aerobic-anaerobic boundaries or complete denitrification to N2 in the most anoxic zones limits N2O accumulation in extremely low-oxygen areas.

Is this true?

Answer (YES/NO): NO